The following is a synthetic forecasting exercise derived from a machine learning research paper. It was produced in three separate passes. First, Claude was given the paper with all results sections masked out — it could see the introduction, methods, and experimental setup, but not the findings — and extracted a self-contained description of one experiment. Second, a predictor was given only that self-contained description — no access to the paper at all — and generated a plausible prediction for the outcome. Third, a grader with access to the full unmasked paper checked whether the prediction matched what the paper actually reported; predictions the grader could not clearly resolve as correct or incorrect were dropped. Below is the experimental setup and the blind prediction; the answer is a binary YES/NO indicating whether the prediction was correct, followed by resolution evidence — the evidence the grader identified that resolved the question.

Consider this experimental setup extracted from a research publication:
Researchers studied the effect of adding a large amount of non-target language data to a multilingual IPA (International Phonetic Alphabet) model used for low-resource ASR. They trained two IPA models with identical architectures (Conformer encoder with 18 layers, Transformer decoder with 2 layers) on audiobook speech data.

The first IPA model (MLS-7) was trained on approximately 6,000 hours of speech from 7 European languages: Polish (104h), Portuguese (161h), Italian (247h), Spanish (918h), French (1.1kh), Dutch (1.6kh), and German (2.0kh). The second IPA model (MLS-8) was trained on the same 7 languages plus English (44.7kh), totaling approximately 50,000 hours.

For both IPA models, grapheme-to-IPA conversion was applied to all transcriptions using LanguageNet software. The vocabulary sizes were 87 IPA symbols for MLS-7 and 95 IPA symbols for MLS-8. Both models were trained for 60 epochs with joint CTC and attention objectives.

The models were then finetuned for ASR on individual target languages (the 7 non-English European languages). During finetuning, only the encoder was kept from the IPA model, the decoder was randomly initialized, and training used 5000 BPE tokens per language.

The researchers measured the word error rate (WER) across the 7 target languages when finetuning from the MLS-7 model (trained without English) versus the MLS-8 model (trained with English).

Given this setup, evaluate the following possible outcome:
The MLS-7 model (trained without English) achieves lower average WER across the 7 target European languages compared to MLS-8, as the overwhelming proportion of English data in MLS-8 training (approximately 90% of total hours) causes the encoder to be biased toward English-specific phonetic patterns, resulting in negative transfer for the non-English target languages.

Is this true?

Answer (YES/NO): NO